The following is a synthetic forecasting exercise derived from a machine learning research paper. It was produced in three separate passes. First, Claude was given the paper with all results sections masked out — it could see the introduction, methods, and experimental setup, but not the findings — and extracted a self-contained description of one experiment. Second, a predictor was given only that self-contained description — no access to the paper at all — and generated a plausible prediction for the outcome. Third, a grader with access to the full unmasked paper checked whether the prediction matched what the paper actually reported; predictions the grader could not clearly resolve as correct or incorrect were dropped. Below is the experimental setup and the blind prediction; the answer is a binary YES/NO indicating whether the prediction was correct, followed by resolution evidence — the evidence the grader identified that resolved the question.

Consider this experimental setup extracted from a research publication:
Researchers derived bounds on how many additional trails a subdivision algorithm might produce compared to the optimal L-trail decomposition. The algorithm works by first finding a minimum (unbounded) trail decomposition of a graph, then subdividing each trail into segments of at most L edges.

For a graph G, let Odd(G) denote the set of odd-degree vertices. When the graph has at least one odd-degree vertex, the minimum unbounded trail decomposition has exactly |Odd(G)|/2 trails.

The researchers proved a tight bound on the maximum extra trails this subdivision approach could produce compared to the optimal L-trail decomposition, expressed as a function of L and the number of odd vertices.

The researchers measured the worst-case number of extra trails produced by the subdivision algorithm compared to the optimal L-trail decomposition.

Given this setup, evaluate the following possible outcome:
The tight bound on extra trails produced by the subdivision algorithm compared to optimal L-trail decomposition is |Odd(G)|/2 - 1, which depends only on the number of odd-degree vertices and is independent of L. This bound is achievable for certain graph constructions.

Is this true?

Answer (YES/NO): NO